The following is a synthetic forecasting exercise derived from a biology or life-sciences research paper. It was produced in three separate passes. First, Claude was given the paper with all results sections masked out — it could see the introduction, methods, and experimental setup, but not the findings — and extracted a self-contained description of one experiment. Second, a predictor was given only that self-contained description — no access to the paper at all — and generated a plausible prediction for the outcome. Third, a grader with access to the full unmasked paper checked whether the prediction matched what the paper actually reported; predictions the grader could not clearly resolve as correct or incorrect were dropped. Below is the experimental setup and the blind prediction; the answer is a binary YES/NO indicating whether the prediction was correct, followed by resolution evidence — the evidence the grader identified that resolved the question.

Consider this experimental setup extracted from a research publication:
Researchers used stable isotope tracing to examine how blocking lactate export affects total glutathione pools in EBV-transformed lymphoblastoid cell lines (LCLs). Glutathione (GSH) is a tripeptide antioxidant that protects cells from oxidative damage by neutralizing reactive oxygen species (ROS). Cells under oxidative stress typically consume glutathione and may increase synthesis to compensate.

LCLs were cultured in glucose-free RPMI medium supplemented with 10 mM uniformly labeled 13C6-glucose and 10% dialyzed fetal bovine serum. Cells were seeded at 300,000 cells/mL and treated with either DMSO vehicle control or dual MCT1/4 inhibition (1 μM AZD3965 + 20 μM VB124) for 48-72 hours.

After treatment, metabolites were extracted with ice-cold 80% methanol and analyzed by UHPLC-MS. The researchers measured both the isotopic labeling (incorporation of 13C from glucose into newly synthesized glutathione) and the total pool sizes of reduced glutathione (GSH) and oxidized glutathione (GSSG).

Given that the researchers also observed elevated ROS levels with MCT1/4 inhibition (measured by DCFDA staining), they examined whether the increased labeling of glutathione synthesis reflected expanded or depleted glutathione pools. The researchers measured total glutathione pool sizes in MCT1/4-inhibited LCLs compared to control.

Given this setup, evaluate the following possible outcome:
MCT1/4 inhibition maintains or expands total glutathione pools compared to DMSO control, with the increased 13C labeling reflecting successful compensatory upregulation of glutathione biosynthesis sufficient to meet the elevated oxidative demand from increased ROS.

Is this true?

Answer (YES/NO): NO